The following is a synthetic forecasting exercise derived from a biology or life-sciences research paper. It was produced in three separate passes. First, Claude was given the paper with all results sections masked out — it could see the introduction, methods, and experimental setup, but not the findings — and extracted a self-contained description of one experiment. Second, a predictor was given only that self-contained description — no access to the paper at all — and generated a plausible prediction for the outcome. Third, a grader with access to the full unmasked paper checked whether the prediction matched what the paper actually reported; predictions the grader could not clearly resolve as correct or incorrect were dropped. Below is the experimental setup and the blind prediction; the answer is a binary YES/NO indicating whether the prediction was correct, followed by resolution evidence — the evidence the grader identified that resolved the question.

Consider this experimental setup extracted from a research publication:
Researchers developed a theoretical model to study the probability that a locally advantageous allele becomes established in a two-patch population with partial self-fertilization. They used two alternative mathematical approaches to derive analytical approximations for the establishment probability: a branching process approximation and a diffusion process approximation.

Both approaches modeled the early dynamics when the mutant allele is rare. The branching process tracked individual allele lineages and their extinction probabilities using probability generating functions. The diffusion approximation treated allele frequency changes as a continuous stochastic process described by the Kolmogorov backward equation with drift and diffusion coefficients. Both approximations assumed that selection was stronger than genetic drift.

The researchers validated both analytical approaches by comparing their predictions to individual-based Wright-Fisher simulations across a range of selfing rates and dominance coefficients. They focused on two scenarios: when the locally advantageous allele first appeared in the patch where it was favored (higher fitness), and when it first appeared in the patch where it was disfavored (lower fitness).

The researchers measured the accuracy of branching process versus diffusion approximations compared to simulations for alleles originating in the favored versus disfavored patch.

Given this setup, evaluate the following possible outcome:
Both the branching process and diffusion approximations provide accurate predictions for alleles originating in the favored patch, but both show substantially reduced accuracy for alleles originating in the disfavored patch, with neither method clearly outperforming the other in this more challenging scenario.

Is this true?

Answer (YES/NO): NO